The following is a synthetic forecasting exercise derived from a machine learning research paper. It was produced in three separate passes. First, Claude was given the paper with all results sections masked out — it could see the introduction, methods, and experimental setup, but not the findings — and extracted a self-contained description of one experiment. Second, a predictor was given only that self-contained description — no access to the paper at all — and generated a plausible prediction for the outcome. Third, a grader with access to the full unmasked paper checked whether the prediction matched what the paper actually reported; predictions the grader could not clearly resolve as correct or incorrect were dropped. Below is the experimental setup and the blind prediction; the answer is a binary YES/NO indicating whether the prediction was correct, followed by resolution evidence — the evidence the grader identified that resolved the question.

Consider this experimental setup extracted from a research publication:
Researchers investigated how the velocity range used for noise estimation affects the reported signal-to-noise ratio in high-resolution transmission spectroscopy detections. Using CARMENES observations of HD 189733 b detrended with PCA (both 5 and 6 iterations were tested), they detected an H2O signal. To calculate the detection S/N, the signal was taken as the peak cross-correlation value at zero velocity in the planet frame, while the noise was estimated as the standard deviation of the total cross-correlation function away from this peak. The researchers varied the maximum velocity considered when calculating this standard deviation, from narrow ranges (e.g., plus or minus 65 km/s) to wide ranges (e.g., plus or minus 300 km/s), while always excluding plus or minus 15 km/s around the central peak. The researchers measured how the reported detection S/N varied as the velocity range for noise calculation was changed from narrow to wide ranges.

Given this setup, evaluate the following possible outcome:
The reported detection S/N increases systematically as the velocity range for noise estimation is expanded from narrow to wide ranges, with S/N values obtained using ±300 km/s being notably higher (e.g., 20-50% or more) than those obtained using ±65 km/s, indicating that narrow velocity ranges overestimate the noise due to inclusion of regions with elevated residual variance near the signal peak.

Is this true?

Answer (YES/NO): NO